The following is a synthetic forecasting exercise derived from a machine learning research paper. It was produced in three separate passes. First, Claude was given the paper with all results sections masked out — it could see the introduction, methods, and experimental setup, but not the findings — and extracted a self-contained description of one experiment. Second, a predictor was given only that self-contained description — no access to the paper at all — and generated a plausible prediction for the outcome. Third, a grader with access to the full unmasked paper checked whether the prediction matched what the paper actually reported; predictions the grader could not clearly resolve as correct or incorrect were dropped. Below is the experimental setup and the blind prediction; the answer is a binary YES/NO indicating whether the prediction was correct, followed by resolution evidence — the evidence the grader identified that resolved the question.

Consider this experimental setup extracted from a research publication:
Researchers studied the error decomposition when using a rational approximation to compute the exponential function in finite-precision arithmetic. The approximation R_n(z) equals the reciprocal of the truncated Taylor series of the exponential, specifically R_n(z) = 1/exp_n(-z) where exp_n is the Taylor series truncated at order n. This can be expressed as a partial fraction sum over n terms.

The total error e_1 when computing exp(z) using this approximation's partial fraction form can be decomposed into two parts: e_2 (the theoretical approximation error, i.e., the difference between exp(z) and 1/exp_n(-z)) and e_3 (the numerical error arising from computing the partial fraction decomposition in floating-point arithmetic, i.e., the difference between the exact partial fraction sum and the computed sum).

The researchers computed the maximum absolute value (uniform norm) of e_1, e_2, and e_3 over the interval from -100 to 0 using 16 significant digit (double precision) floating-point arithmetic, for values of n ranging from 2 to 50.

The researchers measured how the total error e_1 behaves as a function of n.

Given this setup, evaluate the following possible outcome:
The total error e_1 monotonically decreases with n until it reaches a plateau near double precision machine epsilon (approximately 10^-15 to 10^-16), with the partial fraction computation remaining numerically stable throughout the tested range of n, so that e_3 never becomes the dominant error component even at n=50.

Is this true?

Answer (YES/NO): NO